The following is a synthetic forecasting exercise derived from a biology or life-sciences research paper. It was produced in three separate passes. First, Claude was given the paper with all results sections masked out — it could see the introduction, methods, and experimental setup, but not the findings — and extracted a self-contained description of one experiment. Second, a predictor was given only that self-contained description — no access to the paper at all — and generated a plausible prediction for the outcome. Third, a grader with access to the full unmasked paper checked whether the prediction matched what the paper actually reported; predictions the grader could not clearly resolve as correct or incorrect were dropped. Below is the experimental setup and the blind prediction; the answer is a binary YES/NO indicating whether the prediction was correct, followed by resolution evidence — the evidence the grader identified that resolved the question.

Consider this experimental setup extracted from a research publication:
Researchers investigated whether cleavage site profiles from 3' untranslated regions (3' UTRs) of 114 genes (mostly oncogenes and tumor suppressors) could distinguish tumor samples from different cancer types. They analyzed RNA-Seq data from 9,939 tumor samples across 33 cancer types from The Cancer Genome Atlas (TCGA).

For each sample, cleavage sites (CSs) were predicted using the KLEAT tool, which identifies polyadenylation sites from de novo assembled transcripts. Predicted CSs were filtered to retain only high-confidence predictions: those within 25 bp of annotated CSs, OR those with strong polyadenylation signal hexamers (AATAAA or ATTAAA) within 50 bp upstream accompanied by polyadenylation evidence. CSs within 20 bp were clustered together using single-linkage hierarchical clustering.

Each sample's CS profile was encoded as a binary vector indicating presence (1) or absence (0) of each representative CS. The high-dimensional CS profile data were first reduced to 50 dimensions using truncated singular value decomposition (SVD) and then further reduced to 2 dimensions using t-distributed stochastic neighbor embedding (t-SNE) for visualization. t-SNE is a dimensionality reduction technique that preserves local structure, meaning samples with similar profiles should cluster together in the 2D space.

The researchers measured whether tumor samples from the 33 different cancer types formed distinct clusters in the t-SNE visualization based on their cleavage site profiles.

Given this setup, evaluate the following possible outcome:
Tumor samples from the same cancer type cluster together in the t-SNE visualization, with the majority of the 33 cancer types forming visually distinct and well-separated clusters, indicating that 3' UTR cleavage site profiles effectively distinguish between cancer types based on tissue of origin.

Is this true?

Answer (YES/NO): NO